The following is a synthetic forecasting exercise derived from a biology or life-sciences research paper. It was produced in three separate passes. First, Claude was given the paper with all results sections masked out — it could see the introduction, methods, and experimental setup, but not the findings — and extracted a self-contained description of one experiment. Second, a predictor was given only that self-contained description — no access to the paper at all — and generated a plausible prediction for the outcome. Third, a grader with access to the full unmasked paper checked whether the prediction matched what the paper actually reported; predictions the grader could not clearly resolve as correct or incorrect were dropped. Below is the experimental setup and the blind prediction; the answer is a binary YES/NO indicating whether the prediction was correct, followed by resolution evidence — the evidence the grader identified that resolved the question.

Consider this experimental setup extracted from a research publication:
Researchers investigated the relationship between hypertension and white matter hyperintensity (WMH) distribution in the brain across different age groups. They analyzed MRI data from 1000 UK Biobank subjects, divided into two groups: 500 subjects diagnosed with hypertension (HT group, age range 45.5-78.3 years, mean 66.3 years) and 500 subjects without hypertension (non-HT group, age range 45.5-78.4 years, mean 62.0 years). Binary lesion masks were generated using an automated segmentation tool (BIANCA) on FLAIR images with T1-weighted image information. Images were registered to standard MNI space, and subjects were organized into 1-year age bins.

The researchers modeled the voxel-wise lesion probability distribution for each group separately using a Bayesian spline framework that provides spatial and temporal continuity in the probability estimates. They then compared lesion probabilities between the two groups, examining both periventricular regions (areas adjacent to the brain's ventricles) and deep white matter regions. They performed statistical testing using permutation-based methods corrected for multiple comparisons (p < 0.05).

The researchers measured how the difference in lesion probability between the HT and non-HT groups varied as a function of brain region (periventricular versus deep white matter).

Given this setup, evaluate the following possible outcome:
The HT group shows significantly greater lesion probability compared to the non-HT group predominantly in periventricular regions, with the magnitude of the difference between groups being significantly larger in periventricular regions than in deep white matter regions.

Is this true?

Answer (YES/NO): NO